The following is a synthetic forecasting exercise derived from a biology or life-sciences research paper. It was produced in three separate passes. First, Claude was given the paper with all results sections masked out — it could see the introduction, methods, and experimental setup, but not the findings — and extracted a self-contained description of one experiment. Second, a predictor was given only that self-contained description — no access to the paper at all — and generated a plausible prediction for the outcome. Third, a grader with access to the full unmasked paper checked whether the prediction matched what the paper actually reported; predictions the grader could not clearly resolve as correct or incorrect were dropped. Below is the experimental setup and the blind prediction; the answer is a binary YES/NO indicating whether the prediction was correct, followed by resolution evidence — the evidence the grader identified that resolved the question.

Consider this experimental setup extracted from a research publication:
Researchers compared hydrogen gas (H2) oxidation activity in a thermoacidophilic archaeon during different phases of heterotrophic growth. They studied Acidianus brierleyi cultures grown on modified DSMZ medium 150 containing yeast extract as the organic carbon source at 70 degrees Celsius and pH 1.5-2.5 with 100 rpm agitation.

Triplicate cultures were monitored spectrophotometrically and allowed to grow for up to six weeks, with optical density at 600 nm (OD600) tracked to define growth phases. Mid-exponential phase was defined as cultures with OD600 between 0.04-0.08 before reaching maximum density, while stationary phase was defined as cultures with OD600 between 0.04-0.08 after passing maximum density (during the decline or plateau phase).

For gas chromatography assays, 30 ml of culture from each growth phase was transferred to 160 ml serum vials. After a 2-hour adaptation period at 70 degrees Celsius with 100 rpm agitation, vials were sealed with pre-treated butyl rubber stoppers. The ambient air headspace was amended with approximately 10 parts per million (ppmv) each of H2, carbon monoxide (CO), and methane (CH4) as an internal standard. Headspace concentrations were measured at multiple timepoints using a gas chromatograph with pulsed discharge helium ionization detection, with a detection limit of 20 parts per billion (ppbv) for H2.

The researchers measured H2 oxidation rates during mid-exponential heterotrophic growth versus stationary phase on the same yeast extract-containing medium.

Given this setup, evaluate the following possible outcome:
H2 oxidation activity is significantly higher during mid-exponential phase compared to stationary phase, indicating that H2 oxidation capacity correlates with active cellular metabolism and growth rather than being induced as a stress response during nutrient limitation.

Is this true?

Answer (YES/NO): NO